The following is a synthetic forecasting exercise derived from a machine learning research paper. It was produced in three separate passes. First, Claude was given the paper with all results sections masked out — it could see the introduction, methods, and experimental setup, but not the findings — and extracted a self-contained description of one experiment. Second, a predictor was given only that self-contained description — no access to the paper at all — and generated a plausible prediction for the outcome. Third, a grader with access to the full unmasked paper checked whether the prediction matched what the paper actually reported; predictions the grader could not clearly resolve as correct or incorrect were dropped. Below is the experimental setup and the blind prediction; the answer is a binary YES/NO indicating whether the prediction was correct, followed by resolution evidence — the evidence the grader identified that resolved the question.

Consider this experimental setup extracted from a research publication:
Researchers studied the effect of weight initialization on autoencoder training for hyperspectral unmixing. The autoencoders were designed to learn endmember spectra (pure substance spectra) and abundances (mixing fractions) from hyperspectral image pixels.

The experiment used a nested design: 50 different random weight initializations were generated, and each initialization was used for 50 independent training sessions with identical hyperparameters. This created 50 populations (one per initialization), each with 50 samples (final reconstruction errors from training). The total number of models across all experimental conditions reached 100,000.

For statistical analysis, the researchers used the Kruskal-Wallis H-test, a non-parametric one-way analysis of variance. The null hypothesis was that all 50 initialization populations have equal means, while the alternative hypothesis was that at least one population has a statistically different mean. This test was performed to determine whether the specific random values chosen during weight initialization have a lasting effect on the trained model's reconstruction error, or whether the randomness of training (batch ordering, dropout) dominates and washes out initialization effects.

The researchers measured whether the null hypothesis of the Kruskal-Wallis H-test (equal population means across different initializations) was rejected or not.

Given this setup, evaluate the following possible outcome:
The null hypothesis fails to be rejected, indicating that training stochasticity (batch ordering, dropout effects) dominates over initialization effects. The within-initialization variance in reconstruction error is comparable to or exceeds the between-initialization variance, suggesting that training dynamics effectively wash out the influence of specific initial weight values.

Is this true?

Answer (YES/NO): NO